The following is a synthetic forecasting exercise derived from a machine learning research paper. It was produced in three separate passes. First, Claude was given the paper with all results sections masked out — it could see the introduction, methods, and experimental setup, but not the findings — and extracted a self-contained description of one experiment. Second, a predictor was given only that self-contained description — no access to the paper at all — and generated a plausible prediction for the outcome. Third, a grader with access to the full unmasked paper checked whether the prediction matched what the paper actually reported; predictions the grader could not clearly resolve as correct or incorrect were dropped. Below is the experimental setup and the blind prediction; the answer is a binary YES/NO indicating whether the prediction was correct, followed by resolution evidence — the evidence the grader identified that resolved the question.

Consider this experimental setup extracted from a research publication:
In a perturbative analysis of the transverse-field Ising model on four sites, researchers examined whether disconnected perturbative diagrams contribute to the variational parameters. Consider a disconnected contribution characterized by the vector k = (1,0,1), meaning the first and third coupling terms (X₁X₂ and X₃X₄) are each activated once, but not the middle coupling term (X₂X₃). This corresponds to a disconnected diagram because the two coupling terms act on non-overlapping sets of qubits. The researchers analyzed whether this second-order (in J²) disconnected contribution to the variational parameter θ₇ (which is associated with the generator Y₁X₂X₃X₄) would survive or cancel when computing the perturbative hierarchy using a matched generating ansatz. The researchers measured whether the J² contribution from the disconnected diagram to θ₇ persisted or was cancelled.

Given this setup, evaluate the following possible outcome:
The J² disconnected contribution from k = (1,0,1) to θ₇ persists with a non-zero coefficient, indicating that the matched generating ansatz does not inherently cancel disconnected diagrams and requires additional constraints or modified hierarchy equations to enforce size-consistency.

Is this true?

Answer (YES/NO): NO